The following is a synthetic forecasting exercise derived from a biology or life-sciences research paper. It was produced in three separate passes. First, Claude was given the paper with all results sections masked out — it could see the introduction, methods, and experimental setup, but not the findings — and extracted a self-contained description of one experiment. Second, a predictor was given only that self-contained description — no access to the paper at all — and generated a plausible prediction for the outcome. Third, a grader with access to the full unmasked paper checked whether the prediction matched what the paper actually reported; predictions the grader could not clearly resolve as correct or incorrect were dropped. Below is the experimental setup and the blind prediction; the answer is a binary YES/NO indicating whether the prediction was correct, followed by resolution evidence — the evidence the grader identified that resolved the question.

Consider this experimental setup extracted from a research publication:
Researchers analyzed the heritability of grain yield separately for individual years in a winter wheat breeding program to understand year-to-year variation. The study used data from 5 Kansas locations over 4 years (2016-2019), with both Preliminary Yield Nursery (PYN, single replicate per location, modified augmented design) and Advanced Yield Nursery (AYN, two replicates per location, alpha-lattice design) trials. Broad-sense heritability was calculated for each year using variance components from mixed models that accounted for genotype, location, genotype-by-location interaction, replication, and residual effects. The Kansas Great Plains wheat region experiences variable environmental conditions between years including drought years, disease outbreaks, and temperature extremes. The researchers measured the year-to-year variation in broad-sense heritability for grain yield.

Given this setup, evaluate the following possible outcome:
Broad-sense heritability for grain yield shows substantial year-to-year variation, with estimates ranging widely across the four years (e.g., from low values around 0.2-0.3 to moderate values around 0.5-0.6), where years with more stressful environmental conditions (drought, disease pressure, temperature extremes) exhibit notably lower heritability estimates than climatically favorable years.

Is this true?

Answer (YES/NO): NO